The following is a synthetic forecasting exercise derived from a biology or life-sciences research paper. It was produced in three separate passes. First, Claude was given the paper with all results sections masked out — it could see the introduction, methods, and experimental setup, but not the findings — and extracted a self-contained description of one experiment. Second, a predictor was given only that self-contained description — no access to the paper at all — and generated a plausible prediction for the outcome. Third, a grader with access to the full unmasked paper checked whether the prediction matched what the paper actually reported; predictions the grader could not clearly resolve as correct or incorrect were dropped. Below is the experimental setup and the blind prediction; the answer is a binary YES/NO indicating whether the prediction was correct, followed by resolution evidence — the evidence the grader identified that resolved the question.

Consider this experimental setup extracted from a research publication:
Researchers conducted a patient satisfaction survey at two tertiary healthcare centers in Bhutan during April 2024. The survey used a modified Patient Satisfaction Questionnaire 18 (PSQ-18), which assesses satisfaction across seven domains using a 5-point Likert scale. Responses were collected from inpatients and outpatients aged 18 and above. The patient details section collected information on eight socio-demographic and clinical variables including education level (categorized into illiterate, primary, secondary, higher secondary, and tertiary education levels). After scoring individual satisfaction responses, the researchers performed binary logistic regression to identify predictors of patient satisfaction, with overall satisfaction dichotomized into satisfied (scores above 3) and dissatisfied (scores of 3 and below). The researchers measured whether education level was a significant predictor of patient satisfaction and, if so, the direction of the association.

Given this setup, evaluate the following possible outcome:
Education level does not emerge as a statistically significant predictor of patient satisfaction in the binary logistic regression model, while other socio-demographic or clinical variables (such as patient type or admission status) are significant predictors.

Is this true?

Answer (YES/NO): NO